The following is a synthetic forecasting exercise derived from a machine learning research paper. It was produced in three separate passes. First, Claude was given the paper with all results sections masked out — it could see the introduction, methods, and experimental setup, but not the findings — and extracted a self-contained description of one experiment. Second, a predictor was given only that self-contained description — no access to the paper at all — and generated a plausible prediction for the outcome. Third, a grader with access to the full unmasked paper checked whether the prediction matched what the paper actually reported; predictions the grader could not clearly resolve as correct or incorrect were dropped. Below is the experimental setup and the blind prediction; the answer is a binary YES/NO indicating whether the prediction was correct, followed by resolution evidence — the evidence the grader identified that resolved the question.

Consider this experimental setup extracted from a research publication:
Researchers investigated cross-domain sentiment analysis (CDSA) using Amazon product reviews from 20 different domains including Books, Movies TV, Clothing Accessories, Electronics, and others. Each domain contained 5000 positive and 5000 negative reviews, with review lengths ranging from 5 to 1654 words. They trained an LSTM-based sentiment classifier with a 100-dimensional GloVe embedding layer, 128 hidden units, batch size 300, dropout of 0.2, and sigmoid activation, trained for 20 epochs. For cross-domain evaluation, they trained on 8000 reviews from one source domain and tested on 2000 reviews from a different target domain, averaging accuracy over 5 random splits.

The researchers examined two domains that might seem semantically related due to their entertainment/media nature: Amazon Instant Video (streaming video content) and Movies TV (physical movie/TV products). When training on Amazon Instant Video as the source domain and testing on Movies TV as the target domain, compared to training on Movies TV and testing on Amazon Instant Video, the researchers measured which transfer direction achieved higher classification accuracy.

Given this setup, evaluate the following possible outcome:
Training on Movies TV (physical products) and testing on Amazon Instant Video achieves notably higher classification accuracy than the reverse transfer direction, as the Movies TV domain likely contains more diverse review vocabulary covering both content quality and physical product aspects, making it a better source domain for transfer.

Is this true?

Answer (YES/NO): NO